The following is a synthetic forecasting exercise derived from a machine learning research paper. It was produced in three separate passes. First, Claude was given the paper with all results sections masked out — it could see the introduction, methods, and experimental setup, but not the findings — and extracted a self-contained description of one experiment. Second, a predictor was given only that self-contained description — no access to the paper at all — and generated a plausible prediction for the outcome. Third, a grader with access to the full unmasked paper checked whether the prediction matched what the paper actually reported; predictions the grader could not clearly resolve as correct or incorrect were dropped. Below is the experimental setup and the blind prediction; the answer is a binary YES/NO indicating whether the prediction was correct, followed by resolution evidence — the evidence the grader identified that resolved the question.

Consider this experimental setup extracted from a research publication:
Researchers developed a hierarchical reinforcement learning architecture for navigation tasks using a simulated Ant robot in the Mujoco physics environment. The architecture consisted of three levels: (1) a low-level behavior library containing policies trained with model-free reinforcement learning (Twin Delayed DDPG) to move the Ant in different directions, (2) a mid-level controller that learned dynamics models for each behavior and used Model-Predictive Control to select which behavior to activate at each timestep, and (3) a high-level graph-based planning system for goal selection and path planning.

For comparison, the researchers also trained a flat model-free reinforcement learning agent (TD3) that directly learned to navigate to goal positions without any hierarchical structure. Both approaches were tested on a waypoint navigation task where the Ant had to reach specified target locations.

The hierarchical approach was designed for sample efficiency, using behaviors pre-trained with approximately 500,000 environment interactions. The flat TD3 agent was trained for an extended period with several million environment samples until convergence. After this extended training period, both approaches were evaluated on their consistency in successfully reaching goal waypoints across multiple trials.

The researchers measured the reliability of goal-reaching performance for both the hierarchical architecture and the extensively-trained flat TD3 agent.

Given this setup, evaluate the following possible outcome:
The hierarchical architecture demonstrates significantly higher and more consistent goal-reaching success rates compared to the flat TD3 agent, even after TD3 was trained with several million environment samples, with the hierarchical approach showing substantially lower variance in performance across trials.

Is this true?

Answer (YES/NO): NO